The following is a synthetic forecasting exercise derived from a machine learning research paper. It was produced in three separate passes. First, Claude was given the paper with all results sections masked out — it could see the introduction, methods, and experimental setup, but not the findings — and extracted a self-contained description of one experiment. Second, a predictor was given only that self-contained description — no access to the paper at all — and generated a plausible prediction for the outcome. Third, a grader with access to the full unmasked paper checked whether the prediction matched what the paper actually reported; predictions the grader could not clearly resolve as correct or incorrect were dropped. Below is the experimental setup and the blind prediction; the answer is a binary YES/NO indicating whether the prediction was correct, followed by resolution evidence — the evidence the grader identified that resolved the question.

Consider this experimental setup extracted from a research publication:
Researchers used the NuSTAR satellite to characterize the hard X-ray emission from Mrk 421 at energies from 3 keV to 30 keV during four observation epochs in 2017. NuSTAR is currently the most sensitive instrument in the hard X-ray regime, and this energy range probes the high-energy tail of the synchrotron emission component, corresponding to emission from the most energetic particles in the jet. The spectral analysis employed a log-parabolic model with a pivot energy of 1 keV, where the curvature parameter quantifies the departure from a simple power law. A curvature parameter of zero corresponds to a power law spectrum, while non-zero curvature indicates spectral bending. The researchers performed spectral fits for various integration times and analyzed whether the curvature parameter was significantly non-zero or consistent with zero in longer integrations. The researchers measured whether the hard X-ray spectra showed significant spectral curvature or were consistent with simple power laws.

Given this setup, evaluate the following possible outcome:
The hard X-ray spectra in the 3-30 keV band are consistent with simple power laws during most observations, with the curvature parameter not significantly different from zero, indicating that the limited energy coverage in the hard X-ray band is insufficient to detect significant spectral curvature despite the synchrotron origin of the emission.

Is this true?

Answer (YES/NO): NO